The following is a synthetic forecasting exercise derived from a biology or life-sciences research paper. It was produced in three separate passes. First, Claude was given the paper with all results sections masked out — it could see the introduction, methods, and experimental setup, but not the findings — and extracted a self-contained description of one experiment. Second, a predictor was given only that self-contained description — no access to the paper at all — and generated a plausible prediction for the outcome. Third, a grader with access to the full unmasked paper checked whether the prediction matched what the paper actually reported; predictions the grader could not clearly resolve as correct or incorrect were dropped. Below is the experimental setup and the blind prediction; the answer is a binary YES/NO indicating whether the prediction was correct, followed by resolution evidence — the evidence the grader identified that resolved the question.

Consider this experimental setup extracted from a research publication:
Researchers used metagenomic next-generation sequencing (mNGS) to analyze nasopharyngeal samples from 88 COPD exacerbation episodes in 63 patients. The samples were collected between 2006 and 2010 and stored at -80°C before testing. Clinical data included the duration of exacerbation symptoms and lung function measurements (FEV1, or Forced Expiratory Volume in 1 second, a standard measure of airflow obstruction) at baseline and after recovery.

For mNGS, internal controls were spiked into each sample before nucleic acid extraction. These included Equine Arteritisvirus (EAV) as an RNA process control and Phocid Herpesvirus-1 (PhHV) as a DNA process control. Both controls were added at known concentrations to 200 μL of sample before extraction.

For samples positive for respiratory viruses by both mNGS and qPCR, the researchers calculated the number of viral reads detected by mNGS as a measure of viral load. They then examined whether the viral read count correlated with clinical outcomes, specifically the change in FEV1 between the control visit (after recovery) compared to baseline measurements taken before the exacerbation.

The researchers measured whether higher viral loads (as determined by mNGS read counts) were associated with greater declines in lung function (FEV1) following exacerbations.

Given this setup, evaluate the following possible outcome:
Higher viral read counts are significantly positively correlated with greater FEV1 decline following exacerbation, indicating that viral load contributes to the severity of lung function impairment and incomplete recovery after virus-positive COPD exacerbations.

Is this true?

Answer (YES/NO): NO